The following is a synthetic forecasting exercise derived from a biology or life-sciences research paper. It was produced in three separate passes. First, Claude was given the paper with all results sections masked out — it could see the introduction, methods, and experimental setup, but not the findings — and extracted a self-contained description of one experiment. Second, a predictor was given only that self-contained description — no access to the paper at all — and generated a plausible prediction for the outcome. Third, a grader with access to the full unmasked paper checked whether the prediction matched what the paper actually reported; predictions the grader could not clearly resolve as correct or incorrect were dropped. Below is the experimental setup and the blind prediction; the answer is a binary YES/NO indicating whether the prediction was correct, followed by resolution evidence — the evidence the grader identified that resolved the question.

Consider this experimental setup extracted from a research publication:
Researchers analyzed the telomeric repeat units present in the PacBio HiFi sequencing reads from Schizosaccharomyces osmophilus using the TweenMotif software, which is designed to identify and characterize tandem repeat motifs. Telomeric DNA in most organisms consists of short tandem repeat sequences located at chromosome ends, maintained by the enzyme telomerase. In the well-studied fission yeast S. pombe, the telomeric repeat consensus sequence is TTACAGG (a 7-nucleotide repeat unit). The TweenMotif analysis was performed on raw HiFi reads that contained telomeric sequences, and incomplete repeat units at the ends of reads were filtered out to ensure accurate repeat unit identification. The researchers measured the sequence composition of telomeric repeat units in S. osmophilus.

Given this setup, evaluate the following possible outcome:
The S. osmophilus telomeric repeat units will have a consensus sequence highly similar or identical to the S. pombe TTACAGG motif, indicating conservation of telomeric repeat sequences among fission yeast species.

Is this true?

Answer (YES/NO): NO